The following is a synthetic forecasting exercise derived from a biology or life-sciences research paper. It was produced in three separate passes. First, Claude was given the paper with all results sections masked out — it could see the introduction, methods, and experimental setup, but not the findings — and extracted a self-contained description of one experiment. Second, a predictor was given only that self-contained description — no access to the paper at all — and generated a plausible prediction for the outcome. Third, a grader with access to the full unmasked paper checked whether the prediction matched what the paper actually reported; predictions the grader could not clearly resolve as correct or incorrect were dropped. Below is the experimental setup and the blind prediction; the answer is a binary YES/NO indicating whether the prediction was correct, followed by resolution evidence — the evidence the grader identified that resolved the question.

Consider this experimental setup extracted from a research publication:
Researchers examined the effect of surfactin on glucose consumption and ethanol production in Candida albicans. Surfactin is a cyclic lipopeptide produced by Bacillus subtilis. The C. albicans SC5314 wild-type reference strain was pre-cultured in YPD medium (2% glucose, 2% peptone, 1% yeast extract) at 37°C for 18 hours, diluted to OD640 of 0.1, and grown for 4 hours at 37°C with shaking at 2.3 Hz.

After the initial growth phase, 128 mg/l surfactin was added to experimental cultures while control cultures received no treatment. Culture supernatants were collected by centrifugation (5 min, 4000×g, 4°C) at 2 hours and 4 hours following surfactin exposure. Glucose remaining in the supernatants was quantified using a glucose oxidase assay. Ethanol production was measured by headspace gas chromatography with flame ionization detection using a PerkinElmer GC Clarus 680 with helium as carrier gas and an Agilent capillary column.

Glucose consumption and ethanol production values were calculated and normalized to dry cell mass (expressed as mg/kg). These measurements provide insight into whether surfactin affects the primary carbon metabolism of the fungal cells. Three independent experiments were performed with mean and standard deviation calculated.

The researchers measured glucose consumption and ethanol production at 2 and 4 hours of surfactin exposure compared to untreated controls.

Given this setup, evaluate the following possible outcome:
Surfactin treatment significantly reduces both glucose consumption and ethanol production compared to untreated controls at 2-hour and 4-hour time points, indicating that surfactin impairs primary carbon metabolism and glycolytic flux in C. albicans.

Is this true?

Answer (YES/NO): NO